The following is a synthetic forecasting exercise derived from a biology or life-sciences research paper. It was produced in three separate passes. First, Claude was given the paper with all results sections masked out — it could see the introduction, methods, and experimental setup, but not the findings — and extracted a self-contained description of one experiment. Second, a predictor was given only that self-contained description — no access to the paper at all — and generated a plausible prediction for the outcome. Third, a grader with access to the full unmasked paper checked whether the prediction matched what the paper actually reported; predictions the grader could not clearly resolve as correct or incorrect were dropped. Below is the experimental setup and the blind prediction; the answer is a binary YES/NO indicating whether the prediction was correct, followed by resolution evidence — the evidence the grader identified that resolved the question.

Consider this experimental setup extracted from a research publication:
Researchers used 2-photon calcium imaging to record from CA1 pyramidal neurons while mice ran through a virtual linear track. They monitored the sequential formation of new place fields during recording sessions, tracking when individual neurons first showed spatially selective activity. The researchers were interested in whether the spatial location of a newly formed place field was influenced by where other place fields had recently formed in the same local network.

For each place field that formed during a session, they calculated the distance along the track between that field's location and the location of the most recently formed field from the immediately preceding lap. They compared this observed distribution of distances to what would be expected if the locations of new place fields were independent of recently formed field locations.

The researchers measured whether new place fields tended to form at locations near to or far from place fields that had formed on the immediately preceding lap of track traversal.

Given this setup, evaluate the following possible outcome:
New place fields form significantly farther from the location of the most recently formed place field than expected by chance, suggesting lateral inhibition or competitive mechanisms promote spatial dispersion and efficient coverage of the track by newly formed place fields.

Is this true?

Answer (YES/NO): YES